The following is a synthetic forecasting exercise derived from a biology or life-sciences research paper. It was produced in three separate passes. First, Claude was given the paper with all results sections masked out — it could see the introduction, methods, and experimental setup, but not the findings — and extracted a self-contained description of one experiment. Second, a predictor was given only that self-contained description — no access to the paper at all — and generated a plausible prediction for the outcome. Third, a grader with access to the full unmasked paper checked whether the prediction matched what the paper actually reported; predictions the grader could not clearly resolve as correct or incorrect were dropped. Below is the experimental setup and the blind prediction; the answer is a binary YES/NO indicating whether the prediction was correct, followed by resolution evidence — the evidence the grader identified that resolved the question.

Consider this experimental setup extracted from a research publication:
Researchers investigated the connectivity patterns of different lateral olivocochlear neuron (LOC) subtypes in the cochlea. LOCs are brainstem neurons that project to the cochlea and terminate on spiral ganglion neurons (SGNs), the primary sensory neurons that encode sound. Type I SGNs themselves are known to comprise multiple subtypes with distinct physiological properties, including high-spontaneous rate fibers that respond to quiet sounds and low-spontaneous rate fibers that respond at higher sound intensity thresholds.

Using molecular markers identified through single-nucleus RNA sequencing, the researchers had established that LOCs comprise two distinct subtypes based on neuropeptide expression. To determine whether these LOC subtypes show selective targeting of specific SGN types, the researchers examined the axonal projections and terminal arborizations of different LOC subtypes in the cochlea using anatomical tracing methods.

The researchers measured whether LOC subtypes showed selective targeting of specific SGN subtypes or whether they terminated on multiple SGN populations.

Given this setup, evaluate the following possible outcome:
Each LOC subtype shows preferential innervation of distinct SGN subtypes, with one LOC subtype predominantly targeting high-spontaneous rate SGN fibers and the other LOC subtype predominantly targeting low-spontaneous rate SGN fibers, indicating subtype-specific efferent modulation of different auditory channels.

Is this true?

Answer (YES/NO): NO